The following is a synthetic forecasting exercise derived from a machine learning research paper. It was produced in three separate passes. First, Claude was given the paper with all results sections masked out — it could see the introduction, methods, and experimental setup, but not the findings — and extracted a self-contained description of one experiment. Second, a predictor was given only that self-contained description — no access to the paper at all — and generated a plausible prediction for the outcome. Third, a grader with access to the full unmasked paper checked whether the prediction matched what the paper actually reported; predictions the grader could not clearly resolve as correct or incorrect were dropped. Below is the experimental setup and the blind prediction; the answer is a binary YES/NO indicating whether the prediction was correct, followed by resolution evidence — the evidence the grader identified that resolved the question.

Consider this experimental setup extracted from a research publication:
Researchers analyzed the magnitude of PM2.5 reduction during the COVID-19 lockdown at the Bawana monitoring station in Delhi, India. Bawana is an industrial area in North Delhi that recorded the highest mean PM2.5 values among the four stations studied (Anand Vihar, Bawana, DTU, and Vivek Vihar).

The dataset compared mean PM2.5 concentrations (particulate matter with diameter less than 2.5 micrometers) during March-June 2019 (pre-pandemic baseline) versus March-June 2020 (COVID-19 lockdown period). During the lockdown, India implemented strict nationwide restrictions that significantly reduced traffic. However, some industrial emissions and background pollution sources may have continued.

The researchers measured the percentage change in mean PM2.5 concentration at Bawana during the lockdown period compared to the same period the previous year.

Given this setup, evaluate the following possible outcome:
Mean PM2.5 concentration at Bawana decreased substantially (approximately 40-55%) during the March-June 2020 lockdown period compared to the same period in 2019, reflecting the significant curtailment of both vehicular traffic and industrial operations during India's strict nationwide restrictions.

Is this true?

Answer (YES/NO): NO